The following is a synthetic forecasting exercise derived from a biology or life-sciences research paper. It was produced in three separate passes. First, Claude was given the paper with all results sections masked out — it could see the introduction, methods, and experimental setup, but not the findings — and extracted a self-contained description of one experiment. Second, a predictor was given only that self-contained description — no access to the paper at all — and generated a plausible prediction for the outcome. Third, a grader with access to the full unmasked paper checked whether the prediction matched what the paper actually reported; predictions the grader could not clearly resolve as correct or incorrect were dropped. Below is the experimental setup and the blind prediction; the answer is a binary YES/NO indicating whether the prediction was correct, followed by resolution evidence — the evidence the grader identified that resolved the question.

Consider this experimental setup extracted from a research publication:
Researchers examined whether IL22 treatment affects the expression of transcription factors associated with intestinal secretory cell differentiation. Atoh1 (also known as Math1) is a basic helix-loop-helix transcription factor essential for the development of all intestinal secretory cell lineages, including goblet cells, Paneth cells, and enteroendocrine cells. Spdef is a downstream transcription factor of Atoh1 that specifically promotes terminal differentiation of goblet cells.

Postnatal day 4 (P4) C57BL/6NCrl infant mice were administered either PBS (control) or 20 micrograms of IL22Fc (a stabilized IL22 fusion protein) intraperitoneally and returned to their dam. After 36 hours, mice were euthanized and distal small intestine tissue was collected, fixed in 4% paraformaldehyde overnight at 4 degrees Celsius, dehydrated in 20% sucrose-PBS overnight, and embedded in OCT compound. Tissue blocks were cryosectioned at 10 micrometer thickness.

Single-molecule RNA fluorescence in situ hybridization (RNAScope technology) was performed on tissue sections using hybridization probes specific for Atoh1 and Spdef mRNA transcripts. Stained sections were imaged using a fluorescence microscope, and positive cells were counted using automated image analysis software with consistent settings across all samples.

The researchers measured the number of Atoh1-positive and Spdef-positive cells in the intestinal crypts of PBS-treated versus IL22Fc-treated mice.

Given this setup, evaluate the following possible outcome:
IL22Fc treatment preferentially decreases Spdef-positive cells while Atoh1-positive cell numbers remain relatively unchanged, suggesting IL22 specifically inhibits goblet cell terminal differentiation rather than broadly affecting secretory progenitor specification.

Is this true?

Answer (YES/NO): NO